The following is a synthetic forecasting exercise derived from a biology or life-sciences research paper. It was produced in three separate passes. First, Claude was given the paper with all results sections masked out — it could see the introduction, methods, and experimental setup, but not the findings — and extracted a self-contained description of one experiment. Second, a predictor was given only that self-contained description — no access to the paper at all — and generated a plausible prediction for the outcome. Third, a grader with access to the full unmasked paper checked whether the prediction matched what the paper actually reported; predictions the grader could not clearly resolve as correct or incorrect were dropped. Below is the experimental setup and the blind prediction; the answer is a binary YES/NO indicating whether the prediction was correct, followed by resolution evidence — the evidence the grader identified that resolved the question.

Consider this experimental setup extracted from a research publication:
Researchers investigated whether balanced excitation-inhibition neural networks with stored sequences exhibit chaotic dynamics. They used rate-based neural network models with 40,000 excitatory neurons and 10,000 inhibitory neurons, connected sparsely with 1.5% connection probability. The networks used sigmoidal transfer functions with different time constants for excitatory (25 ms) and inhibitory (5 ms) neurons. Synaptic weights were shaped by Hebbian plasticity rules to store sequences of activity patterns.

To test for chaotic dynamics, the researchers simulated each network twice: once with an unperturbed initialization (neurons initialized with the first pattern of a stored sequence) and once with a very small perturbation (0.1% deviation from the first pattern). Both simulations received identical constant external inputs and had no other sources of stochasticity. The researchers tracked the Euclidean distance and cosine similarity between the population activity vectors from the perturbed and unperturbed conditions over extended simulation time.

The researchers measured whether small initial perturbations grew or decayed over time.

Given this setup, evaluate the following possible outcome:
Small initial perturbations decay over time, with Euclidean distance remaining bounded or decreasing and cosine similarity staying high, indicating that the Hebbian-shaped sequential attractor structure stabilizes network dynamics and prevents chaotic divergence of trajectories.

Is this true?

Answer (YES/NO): NO